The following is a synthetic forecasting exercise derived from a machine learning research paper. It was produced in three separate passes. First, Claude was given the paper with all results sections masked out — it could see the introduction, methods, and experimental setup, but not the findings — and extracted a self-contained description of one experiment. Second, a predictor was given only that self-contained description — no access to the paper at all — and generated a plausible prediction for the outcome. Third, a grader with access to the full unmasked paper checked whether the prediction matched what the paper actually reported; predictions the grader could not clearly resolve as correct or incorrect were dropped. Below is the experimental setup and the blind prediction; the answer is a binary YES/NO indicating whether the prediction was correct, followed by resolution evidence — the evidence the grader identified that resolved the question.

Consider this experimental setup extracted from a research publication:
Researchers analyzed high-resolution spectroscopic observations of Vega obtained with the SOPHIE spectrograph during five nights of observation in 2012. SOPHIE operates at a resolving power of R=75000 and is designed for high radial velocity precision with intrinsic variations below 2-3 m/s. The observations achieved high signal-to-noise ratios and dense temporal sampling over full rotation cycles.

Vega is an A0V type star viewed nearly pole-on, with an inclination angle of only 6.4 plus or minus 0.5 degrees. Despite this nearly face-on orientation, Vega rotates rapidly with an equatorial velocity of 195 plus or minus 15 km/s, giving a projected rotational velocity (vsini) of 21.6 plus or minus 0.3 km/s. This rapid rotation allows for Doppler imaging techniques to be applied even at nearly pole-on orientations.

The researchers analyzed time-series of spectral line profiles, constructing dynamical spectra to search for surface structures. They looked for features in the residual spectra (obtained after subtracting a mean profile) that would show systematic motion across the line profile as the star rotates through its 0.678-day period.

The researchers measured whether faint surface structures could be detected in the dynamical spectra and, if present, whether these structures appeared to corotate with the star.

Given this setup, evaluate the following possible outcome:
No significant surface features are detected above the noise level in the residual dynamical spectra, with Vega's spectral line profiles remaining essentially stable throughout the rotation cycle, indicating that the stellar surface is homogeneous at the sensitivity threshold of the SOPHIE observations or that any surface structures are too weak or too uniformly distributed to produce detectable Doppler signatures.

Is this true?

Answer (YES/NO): NO